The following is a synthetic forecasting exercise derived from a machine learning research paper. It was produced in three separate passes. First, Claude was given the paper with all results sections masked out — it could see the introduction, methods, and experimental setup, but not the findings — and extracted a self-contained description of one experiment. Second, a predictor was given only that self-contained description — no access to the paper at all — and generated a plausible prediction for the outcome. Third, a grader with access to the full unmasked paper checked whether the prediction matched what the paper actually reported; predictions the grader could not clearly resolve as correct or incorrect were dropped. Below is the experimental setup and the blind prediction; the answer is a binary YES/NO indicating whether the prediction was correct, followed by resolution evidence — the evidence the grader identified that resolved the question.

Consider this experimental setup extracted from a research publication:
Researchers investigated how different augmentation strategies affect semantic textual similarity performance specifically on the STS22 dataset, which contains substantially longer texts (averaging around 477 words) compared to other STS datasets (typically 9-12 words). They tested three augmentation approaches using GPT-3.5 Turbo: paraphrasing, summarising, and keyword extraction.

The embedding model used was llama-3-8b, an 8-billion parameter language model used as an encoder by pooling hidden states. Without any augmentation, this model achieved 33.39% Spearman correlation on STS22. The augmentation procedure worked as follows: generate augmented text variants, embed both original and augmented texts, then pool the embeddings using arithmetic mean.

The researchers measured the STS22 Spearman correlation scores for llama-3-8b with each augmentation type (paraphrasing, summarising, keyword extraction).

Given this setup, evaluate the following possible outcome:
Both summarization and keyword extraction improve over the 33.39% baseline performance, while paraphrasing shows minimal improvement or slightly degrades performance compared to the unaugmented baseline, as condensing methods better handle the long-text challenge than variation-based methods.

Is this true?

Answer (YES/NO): NO